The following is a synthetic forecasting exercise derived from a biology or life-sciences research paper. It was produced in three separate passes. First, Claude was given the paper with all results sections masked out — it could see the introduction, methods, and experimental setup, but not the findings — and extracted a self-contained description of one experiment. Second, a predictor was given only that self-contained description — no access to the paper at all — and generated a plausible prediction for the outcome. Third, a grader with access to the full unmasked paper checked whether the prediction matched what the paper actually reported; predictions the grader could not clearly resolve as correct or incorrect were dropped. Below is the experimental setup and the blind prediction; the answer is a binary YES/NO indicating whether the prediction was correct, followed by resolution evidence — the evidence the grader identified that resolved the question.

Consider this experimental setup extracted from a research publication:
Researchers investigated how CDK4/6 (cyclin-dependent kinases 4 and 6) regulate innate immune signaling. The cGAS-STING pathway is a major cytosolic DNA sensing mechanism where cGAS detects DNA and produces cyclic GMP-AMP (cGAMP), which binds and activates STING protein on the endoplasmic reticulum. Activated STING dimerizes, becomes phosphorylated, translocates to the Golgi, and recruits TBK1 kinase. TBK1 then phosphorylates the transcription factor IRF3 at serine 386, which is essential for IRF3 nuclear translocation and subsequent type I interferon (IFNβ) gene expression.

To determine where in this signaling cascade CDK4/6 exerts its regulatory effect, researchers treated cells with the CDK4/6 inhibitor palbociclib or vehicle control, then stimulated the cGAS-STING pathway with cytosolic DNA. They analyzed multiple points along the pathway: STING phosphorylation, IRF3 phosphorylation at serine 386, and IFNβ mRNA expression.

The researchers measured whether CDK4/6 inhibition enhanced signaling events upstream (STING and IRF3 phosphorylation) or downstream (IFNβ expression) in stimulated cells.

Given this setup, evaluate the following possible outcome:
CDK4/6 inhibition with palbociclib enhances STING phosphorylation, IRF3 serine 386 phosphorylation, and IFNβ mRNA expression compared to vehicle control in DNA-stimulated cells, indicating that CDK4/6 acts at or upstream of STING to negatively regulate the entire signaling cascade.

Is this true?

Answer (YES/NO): NO